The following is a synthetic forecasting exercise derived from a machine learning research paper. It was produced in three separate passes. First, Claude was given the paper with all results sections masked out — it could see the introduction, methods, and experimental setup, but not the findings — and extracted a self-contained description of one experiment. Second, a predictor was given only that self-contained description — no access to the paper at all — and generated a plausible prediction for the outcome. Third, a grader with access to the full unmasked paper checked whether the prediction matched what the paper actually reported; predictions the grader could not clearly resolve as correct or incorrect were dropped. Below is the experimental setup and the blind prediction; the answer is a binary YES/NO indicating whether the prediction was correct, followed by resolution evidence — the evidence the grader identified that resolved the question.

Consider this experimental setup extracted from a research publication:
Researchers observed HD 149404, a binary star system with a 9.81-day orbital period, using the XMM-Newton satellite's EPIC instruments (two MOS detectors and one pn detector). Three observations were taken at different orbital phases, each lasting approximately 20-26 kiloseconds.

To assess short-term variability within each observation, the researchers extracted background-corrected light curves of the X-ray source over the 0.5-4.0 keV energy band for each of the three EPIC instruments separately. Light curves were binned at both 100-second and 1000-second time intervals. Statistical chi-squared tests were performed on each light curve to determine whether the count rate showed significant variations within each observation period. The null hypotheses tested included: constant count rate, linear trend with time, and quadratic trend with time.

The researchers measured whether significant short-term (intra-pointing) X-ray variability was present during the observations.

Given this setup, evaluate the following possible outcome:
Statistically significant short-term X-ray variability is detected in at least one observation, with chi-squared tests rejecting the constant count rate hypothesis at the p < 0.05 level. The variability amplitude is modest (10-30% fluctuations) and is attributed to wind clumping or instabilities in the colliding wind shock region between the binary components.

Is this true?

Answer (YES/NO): NO